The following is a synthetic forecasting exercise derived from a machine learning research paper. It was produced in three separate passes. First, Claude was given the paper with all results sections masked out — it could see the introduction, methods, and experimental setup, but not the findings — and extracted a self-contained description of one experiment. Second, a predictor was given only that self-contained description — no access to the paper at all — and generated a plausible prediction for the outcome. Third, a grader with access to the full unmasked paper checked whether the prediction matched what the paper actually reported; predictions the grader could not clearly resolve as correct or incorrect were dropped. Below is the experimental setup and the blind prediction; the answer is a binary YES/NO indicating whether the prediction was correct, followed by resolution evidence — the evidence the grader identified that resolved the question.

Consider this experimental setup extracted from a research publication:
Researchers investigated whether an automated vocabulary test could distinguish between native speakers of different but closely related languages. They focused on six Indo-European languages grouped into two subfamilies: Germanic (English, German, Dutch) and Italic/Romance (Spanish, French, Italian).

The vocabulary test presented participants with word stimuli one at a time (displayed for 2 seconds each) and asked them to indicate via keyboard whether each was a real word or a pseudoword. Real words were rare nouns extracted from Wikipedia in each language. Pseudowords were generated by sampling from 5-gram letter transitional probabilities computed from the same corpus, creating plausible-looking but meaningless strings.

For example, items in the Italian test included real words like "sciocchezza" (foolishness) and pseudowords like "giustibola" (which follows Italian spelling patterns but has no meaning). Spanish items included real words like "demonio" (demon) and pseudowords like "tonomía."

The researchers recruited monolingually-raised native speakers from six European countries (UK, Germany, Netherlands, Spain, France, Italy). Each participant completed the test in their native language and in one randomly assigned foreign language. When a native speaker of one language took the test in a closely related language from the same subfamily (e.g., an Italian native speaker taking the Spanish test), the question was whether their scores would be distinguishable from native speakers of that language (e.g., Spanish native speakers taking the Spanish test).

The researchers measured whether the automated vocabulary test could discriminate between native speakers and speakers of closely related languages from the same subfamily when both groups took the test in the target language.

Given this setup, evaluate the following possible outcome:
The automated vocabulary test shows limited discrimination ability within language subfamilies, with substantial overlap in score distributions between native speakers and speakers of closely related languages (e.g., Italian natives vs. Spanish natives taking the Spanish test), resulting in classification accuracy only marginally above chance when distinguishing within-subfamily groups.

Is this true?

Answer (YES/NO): NO